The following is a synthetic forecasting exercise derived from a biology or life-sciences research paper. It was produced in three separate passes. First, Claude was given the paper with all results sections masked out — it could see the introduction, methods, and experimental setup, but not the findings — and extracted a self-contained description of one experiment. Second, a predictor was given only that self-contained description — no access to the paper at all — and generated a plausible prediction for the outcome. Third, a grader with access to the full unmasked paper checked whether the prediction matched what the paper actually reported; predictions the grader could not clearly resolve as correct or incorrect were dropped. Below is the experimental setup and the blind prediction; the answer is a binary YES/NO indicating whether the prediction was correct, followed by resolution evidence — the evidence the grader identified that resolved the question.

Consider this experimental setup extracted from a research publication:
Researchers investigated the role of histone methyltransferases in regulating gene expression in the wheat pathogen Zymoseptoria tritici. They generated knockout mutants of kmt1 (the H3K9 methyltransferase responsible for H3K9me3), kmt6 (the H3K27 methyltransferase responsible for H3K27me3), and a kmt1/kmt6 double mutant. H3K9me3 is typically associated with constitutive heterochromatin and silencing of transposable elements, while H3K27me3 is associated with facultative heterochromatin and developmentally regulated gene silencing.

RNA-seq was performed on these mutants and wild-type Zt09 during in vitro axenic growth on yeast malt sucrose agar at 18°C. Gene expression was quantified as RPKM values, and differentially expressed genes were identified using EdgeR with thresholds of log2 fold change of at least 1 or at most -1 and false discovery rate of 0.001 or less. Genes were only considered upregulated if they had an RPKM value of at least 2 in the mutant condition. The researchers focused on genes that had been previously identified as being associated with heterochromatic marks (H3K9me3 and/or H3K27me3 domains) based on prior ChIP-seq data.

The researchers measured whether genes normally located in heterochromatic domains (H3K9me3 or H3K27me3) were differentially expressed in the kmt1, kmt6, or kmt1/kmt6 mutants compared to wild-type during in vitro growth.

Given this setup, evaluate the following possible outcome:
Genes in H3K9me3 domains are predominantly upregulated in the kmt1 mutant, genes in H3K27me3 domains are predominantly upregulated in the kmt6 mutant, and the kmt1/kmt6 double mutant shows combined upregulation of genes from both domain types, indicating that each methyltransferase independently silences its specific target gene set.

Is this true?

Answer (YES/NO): NO